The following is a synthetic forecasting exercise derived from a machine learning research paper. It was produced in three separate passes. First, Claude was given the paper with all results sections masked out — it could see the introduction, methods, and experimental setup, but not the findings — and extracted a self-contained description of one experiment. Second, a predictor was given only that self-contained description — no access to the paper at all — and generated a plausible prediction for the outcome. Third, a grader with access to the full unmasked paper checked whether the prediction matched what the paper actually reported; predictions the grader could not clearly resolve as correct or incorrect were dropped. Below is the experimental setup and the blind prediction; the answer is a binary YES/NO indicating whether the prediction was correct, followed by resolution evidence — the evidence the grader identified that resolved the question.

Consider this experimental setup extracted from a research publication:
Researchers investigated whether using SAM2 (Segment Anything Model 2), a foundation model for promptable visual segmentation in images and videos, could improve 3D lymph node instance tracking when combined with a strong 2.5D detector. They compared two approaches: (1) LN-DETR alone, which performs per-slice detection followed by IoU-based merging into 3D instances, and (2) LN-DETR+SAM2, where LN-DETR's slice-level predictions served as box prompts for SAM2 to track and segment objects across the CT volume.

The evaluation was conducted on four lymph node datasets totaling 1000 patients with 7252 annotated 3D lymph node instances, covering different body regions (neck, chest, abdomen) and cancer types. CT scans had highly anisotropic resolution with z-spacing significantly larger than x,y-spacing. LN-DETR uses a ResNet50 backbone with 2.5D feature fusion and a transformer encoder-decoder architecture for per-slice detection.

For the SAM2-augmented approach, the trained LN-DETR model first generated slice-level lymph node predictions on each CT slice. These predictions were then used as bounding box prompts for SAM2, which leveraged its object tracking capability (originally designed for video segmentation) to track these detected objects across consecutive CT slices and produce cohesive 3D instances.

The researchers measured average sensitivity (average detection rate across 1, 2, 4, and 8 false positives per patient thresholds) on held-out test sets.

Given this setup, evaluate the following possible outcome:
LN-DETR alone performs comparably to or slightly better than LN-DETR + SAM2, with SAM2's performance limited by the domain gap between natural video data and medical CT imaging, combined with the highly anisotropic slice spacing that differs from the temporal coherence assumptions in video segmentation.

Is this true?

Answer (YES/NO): NO